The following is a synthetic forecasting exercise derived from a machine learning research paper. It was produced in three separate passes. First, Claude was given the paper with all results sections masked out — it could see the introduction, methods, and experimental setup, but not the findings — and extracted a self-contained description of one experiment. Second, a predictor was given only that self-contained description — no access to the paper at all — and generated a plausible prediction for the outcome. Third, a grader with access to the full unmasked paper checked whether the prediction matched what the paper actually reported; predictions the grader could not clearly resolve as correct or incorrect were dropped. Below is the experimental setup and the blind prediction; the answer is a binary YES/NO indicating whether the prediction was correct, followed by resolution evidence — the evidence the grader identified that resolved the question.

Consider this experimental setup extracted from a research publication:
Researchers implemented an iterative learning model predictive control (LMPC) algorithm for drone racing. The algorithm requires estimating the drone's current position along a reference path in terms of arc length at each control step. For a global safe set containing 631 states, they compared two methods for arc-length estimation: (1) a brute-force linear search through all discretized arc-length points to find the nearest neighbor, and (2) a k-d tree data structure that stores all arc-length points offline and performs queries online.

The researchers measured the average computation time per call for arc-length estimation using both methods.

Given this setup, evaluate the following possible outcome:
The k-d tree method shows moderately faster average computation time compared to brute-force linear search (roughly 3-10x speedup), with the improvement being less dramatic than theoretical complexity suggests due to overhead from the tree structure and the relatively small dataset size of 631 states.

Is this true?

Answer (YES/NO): YES